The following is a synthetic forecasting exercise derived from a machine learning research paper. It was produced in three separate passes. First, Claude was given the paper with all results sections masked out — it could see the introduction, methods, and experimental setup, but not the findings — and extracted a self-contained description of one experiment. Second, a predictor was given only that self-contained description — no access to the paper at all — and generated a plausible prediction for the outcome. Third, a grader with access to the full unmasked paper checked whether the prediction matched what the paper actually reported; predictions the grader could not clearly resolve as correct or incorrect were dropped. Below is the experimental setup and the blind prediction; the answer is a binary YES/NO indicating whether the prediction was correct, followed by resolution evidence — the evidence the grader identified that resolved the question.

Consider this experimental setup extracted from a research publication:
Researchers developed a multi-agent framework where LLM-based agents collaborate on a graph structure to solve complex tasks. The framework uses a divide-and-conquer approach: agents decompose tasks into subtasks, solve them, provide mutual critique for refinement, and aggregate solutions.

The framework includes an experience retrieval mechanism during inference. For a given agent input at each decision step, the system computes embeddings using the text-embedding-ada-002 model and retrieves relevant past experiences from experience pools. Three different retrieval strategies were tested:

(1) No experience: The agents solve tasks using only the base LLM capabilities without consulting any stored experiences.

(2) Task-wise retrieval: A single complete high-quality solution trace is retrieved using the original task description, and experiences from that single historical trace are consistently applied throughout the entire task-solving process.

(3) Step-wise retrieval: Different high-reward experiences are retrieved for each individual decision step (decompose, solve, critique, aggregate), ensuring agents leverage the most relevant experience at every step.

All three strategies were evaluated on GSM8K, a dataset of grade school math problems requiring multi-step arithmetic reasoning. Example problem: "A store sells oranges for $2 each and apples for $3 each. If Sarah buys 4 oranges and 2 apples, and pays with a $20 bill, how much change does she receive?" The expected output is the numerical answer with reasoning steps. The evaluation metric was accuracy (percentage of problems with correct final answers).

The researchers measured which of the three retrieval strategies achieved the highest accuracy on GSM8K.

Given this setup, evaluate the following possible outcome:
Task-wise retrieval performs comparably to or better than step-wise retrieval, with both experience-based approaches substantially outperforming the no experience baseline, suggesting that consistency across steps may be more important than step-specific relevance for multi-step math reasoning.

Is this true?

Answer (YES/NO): NO